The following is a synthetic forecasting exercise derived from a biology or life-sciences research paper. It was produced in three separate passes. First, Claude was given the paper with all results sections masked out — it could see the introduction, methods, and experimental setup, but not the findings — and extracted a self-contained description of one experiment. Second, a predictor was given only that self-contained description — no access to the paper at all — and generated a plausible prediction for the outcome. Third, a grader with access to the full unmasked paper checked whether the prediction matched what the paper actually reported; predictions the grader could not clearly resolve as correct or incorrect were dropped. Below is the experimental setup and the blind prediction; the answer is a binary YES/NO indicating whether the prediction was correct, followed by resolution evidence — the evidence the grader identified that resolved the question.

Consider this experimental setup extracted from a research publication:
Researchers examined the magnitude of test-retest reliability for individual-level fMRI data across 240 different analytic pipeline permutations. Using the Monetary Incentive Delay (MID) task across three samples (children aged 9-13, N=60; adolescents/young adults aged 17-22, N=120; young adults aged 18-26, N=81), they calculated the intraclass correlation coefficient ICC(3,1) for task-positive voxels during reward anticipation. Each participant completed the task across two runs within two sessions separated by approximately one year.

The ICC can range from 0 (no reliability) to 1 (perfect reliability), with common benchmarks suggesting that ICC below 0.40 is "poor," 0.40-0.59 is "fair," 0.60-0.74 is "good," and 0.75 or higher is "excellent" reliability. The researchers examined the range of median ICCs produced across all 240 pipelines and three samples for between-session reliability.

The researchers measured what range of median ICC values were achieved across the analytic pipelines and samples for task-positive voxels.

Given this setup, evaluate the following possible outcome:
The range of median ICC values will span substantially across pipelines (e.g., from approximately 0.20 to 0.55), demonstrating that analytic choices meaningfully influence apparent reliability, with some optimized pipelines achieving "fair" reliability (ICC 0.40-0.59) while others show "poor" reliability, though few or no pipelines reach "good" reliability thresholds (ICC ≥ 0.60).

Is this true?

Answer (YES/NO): NO